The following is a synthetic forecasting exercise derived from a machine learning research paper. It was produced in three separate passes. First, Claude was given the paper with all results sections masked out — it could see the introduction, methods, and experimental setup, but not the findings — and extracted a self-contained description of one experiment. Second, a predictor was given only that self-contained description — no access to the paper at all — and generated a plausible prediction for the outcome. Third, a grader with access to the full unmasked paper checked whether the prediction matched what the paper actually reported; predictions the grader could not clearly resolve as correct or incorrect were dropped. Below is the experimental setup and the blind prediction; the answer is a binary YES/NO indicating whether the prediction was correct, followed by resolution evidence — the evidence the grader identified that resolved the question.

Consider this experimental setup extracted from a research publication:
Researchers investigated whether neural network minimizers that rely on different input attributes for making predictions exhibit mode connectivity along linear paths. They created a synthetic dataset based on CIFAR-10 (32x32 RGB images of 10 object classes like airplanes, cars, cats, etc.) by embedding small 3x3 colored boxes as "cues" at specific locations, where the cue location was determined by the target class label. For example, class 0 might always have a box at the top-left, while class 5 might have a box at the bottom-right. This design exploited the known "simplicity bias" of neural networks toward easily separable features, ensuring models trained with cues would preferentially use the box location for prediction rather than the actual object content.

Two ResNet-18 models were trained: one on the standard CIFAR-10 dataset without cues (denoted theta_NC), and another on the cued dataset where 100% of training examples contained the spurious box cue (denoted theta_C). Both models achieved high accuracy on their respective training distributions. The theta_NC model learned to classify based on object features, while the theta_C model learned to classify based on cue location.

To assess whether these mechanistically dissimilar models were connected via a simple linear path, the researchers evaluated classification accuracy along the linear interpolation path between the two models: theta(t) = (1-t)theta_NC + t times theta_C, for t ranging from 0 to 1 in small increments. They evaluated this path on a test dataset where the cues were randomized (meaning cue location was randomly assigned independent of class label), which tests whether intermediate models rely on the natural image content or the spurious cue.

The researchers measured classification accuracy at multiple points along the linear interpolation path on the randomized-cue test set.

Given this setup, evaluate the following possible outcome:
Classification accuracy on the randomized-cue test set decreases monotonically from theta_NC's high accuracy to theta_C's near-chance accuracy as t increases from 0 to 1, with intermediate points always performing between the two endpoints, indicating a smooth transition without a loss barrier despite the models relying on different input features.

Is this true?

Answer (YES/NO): NO